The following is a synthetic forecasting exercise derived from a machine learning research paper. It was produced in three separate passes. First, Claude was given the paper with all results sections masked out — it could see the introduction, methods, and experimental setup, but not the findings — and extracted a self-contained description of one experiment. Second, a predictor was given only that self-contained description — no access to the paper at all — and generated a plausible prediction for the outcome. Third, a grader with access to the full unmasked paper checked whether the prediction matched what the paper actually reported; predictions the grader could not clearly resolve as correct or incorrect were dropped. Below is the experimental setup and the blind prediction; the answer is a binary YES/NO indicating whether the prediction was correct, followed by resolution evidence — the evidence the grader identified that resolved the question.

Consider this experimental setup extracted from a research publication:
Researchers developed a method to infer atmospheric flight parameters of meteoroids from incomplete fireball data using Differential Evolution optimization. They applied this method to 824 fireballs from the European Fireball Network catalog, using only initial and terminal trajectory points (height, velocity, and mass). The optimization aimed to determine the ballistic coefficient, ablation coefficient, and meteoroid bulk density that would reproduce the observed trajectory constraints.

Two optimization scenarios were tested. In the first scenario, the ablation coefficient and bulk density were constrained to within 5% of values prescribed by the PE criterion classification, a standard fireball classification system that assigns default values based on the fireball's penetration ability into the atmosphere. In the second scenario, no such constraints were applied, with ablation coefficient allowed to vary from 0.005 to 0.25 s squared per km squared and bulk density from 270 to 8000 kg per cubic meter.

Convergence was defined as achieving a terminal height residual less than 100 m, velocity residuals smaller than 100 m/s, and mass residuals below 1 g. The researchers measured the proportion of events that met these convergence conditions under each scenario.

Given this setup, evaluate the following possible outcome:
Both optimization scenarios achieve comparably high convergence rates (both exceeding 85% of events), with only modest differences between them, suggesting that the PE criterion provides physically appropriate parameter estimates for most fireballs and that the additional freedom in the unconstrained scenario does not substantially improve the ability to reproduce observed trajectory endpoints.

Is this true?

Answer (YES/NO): NO